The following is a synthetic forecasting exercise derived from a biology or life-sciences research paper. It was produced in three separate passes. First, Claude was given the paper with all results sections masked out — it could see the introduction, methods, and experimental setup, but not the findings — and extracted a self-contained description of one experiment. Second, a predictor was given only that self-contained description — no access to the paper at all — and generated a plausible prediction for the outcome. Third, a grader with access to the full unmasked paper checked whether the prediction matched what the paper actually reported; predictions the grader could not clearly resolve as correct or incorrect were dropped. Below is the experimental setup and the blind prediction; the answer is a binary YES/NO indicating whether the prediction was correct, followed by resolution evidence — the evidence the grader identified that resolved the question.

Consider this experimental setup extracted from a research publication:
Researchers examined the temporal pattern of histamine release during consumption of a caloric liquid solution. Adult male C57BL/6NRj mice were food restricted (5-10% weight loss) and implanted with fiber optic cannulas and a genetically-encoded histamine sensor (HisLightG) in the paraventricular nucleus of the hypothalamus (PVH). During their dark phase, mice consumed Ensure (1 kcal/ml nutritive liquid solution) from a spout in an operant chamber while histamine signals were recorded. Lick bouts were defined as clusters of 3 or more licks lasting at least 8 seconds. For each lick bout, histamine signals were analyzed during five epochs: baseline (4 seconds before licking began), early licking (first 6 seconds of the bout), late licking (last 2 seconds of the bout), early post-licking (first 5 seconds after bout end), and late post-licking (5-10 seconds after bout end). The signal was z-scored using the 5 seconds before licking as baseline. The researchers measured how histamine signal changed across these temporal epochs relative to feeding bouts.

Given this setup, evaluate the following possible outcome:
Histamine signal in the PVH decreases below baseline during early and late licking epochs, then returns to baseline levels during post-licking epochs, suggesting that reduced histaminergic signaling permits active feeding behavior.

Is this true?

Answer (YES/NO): NO